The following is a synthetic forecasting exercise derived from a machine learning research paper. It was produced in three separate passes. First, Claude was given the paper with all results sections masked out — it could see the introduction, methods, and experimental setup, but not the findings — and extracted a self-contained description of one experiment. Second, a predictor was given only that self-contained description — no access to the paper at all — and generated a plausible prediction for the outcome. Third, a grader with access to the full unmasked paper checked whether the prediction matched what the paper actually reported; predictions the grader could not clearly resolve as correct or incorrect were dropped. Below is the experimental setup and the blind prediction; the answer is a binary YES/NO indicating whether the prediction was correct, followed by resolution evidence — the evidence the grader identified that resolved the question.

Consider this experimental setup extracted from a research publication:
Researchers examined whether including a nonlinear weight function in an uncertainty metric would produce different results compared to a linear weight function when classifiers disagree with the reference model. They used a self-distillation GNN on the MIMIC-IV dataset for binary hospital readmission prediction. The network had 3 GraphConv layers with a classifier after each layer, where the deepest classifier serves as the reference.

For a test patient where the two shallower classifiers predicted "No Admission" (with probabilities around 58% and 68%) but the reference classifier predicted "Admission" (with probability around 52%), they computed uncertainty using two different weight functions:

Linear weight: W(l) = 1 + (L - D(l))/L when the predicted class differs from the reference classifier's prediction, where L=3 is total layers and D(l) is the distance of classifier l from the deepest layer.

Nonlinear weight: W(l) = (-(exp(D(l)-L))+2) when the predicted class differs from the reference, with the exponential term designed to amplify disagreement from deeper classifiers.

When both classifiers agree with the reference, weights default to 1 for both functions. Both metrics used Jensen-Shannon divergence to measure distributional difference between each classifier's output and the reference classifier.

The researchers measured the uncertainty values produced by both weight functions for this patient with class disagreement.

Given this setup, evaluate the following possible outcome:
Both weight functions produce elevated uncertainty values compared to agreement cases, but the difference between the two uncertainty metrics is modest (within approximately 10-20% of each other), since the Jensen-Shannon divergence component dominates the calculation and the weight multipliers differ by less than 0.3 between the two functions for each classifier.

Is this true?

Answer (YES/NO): YES